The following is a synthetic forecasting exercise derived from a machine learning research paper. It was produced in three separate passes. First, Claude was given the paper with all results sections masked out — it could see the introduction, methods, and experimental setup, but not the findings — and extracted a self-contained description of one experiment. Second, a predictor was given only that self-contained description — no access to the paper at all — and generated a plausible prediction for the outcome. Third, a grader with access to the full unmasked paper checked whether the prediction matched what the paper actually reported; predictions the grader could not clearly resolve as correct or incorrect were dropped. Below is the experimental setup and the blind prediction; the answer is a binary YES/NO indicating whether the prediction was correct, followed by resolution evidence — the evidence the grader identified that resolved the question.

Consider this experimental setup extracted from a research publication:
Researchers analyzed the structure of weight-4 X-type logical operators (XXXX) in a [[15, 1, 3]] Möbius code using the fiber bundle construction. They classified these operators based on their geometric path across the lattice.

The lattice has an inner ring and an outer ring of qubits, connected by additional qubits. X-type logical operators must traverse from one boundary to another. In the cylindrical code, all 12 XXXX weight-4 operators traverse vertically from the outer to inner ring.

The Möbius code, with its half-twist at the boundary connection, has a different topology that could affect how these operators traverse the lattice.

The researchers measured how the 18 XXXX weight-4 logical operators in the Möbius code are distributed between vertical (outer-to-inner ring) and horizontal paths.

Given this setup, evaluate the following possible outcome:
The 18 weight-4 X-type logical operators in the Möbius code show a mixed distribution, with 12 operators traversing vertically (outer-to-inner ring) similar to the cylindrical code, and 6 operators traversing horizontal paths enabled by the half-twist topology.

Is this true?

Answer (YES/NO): YES